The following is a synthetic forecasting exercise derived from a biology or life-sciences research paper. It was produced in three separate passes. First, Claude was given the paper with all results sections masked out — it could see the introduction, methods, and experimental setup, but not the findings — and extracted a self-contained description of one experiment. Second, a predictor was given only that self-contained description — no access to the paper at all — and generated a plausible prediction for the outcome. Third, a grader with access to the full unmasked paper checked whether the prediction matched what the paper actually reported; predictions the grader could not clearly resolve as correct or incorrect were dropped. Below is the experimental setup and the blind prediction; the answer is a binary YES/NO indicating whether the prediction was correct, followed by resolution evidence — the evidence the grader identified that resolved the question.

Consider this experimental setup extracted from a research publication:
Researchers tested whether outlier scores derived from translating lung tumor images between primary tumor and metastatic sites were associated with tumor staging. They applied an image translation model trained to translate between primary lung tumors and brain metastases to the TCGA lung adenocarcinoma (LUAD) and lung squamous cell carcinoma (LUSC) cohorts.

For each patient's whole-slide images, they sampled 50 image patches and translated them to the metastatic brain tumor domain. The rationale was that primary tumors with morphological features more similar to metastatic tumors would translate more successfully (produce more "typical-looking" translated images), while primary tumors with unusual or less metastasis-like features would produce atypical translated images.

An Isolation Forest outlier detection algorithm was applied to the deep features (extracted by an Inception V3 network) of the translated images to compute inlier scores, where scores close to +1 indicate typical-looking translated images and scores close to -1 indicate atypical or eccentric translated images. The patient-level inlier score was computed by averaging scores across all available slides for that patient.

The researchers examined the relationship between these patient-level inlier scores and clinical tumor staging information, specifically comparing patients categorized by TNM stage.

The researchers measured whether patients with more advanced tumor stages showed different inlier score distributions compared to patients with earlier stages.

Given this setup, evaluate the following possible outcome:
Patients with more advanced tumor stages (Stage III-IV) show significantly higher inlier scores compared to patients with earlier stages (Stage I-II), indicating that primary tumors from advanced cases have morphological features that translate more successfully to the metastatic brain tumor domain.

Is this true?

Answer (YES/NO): YES